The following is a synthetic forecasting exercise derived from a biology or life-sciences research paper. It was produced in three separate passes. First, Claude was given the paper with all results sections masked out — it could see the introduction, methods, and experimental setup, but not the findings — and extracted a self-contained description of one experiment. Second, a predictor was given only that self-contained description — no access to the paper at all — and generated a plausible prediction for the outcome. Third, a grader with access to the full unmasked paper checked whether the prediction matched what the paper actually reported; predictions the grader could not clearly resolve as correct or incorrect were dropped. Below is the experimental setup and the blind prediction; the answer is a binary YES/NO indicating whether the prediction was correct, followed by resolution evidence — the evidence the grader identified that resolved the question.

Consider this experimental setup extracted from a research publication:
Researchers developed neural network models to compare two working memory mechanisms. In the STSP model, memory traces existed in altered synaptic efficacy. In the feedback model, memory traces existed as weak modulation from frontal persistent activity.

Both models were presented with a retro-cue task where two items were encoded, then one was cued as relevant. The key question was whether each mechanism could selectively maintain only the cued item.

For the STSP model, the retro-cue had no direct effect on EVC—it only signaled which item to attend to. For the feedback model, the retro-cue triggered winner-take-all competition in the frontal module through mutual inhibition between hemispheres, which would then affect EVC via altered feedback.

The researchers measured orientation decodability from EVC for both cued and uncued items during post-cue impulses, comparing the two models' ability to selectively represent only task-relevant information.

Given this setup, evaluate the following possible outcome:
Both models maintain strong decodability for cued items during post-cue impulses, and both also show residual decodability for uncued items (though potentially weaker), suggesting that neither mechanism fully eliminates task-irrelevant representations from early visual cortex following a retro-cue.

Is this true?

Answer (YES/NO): NO